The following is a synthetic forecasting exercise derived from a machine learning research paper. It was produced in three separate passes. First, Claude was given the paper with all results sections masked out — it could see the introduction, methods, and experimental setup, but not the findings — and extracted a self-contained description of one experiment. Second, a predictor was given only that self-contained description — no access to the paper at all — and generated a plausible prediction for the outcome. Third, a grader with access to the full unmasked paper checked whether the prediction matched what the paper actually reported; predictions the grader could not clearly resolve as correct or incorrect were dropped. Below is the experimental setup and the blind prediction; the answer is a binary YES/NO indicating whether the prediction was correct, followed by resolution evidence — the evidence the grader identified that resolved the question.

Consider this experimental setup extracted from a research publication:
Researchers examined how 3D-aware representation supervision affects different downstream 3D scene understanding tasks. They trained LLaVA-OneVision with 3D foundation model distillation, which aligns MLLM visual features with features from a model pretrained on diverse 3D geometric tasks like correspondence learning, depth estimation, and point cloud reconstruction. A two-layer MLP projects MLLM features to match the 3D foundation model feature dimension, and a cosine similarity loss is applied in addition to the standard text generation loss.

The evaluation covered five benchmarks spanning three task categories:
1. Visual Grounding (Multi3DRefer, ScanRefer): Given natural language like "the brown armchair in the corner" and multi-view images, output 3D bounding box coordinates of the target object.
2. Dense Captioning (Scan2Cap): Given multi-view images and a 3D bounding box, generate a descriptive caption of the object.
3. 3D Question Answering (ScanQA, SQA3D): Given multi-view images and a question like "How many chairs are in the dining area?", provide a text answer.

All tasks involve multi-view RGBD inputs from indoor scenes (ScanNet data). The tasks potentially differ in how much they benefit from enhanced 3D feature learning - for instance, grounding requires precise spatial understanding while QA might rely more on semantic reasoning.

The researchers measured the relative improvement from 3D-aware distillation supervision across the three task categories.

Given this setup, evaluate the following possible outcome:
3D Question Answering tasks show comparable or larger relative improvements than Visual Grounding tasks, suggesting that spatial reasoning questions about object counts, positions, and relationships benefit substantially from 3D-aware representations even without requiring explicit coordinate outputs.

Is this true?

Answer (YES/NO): NO